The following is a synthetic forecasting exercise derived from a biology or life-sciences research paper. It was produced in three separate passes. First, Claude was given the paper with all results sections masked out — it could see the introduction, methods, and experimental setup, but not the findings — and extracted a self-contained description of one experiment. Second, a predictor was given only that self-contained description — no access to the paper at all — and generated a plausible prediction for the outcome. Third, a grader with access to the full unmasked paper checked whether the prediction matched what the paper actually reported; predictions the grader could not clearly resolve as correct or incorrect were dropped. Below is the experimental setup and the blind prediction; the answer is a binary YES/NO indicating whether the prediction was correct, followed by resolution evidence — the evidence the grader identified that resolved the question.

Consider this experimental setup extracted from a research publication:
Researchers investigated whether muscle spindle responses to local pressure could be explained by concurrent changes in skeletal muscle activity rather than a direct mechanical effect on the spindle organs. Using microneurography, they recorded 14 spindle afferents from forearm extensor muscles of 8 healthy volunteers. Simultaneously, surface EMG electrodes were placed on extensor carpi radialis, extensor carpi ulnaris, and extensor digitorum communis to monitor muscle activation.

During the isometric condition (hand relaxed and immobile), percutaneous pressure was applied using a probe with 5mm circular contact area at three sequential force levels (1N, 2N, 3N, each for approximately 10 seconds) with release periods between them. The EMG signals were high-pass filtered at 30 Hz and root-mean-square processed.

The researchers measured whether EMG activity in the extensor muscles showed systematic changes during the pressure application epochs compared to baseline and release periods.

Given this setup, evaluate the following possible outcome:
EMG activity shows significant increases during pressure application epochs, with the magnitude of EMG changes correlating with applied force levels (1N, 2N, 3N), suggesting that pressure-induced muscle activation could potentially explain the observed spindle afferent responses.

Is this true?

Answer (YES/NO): NO